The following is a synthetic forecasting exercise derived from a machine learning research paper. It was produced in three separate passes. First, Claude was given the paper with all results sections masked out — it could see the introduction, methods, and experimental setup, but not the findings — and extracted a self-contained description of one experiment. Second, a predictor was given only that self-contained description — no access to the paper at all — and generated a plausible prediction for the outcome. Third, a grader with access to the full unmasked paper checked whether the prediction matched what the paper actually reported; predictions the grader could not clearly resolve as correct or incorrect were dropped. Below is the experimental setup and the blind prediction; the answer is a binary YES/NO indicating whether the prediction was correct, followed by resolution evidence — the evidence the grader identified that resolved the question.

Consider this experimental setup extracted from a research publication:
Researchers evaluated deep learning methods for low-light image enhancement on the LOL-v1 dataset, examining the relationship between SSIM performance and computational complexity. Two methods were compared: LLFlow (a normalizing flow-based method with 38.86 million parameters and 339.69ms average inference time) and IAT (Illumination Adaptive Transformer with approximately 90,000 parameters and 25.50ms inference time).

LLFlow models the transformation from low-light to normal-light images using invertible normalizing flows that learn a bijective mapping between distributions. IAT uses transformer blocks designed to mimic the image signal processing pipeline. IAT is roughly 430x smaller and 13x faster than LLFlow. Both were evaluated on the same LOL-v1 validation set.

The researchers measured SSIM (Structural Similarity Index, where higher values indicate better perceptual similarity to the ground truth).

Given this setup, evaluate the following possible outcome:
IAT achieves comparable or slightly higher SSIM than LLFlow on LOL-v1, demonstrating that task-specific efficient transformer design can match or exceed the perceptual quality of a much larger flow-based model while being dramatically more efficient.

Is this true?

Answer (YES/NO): NO